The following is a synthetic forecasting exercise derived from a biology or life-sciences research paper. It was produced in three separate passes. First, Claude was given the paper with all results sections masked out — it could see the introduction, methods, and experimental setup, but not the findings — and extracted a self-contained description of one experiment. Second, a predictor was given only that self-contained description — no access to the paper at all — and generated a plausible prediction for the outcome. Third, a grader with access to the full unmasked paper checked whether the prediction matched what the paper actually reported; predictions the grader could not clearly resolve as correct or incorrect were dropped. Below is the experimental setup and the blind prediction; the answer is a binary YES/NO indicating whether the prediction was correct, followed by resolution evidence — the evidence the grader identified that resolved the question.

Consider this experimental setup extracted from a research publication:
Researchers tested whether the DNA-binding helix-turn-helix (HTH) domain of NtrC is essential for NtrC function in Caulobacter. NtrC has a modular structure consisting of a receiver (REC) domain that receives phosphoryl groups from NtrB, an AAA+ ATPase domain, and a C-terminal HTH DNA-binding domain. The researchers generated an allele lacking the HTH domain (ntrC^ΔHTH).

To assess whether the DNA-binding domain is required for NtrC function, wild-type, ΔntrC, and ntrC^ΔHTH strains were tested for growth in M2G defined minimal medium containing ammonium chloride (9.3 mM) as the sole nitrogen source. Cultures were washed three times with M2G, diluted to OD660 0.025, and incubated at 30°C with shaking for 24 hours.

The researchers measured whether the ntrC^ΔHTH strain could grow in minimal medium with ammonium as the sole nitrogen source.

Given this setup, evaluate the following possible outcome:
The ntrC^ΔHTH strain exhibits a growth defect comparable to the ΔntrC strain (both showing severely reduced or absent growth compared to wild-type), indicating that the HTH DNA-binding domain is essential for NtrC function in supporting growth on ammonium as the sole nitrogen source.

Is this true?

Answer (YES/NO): YES